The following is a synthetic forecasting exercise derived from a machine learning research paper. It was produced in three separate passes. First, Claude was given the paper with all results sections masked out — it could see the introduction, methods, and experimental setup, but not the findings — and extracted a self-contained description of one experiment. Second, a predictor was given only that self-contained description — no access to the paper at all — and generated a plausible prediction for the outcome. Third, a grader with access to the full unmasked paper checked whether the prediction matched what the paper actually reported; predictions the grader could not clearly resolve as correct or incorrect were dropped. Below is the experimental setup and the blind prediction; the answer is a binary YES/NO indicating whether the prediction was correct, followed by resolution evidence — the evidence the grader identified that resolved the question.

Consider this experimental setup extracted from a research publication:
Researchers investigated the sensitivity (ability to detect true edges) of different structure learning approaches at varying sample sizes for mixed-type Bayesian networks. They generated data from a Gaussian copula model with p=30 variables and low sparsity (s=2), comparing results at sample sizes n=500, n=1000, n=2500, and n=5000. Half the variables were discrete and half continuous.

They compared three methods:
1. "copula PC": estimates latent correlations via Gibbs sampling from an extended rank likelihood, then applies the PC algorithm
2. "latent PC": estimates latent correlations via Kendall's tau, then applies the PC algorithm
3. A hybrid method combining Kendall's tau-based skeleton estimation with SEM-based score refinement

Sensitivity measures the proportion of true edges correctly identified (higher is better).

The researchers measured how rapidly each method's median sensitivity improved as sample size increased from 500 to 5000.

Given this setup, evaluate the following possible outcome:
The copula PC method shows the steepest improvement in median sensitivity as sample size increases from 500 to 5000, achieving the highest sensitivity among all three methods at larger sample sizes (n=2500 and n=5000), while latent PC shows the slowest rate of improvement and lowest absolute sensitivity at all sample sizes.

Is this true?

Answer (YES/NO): NO